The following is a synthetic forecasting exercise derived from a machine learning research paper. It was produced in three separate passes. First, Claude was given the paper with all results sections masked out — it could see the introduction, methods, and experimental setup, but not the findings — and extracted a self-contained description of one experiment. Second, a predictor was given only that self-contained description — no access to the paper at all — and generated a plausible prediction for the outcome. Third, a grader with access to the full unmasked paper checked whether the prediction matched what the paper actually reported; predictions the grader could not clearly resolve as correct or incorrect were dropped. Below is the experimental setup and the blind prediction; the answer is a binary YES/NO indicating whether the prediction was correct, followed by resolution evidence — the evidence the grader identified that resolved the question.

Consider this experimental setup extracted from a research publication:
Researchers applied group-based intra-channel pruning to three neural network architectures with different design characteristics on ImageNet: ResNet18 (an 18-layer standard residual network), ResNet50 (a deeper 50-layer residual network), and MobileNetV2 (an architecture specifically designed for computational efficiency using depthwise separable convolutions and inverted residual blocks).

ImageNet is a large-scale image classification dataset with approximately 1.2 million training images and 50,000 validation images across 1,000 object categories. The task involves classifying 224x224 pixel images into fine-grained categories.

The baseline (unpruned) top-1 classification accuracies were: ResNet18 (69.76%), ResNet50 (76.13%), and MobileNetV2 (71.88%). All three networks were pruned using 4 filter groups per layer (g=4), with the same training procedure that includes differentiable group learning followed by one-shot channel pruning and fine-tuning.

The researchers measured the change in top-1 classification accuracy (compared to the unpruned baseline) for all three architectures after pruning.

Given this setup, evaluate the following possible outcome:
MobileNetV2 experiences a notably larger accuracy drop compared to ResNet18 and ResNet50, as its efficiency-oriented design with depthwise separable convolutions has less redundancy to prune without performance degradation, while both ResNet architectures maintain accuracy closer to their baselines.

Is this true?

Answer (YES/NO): NO